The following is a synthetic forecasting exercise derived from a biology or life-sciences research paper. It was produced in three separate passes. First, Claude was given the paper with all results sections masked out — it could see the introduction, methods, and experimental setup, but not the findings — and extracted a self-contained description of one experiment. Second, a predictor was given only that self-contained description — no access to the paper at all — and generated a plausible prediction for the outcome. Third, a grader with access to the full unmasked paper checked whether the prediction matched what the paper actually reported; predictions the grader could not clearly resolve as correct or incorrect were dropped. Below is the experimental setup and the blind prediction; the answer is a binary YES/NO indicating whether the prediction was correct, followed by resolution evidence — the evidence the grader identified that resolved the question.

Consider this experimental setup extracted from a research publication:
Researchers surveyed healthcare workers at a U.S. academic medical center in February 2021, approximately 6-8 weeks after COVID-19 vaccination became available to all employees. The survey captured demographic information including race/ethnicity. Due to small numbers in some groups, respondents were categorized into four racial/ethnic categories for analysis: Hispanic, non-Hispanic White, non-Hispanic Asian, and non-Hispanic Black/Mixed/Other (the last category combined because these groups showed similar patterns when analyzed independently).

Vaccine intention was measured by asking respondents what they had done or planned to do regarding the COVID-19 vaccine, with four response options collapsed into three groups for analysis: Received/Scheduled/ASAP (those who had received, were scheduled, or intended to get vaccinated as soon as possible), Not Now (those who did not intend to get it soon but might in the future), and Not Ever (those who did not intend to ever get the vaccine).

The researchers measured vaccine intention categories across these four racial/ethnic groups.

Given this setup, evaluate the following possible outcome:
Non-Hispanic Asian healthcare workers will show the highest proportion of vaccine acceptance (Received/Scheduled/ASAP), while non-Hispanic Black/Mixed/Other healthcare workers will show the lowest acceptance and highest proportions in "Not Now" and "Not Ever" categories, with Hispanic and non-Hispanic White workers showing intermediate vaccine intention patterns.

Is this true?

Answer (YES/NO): NO